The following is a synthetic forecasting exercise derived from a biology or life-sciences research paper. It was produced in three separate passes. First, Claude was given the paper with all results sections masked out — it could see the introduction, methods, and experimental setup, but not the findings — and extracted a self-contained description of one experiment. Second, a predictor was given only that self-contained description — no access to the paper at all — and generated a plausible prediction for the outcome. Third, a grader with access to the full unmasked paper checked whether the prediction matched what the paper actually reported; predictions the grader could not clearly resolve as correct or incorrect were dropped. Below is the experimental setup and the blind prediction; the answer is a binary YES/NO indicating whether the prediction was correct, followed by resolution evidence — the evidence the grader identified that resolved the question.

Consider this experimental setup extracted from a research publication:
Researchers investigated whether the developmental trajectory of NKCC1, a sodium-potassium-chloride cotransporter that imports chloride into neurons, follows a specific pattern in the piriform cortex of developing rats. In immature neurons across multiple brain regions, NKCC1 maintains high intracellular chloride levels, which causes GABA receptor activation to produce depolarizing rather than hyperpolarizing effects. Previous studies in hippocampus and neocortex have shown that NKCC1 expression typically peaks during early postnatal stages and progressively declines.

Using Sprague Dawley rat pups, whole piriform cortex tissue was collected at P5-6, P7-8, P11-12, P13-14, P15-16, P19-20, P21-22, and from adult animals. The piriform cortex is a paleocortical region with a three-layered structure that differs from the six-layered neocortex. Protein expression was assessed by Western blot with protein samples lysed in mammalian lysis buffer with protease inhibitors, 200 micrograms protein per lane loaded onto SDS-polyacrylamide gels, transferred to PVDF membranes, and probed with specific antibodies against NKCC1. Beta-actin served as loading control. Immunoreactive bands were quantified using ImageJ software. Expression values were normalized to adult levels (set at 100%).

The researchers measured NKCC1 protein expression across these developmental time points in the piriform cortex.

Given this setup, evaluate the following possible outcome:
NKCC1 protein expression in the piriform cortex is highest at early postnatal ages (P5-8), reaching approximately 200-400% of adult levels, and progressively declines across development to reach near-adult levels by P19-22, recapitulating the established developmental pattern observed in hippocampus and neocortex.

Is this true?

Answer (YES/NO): NO